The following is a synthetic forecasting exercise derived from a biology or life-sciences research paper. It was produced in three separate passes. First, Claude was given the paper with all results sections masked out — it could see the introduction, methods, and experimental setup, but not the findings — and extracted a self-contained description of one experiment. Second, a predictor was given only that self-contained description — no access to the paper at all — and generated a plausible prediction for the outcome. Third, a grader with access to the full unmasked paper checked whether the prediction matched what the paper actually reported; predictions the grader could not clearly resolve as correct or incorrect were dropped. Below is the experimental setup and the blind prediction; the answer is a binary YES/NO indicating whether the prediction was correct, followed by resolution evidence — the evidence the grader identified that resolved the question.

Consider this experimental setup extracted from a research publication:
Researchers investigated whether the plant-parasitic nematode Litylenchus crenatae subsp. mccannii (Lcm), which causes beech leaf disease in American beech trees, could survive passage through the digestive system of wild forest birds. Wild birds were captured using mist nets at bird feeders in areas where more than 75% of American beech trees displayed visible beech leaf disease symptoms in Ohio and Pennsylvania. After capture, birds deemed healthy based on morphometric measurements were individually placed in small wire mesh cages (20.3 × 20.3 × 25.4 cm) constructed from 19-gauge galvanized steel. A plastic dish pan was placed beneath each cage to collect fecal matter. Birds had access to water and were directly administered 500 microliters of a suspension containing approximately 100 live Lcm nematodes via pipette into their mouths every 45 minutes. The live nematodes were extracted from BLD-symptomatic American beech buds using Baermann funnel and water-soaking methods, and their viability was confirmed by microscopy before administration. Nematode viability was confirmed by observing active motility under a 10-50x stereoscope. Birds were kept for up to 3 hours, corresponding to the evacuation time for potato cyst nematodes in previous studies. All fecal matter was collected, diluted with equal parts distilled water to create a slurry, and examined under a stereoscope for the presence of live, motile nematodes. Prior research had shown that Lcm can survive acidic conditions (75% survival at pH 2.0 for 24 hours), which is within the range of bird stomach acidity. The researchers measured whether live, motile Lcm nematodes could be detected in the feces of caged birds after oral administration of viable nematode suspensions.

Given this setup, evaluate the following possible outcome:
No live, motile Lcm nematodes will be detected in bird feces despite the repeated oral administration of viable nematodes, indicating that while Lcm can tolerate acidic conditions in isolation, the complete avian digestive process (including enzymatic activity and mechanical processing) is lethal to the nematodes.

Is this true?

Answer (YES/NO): NO